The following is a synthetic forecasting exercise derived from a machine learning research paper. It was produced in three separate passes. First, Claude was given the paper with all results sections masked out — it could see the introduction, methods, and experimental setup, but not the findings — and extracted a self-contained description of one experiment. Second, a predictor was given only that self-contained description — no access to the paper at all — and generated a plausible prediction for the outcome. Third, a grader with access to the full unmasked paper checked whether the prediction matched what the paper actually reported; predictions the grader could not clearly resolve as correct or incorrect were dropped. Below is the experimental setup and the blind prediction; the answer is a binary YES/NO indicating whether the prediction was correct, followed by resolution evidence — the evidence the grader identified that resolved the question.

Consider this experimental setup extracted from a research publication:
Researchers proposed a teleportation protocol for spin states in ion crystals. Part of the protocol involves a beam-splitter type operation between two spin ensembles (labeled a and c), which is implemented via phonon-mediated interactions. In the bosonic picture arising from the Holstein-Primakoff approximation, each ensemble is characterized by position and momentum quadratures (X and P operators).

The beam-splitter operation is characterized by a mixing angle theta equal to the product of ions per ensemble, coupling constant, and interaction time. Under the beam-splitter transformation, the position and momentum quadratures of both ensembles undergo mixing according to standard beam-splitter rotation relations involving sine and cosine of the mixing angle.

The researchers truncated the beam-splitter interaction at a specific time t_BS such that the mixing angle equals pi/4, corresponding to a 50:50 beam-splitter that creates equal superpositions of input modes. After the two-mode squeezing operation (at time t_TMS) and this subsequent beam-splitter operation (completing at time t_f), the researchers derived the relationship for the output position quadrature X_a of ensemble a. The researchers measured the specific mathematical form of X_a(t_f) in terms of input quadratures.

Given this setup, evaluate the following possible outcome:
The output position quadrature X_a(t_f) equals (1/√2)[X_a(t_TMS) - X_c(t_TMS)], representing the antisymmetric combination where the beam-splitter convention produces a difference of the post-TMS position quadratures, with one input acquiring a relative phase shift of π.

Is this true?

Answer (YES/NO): NO